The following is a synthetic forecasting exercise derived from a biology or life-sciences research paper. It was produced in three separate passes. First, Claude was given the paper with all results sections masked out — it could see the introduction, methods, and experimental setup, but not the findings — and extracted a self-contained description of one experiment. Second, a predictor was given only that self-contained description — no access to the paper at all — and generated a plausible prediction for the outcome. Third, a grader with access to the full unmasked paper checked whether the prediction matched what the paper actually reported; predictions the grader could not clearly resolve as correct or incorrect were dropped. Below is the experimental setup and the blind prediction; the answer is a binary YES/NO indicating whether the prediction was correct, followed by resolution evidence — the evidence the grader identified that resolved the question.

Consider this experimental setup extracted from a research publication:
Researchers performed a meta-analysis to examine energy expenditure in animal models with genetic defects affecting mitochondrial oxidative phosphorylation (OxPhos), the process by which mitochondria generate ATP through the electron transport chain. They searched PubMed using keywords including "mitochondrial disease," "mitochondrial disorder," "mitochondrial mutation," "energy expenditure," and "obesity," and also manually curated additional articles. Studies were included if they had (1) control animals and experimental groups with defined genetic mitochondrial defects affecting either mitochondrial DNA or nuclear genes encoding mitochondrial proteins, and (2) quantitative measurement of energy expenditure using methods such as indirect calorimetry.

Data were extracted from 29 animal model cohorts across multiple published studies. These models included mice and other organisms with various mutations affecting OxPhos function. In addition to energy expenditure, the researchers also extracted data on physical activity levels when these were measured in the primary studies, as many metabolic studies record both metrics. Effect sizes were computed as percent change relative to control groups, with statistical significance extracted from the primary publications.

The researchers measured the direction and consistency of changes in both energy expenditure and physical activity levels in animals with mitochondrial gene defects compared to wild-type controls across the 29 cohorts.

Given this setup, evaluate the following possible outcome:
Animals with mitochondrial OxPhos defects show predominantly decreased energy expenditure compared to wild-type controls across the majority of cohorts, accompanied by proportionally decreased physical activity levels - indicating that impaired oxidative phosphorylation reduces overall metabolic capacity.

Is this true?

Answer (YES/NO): NO